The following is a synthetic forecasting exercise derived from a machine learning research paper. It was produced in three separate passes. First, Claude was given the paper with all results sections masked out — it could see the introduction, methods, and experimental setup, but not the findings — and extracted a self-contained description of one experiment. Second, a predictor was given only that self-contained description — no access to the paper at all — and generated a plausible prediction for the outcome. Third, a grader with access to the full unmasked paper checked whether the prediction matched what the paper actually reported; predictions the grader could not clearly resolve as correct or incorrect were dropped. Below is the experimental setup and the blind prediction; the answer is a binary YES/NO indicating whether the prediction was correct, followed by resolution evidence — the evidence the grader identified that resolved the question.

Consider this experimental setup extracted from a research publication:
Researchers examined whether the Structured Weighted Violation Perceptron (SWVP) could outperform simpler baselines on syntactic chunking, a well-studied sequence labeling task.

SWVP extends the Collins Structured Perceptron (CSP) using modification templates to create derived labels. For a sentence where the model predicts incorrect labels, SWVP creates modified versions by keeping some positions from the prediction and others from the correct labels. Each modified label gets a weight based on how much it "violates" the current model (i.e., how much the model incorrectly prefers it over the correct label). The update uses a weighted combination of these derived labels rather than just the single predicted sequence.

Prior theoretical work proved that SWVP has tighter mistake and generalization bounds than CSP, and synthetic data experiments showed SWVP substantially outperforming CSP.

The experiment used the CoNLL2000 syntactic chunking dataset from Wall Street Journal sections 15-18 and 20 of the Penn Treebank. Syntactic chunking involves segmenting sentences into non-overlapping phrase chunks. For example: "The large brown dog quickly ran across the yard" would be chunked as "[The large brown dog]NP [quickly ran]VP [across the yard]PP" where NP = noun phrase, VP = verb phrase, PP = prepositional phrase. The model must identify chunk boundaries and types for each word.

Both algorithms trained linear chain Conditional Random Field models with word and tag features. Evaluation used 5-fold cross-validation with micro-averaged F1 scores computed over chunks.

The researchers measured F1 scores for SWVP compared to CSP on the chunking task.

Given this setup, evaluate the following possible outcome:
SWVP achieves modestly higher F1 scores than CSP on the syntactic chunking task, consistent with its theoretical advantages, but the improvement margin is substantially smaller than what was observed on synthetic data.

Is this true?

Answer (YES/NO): NO